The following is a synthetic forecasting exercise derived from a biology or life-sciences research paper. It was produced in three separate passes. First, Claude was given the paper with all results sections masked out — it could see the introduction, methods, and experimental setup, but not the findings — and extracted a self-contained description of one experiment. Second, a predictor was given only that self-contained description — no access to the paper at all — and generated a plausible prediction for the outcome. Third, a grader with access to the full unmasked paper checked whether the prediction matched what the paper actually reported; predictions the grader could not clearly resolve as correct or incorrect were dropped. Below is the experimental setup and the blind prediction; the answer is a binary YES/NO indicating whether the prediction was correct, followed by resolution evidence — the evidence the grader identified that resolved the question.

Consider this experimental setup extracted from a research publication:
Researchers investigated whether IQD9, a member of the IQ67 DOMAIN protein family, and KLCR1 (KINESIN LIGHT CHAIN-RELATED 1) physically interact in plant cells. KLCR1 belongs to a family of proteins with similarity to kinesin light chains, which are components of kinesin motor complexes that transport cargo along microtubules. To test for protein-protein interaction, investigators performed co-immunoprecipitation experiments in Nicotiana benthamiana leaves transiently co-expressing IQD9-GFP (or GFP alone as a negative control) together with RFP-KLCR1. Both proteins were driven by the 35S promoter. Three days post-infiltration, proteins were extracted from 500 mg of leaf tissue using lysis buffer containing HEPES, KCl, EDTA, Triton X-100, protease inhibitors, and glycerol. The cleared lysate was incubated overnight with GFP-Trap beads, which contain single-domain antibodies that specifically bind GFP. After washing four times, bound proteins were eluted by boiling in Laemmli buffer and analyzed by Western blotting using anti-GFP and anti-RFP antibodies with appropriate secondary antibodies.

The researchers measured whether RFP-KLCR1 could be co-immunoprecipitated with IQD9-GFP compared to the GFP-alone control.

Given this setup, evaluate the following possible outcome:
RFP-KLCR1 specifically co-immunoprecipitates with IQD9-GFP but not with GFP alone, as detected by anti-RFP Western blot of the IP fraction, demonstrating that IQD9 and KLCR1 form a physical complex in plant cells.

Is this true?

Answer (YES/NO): YES